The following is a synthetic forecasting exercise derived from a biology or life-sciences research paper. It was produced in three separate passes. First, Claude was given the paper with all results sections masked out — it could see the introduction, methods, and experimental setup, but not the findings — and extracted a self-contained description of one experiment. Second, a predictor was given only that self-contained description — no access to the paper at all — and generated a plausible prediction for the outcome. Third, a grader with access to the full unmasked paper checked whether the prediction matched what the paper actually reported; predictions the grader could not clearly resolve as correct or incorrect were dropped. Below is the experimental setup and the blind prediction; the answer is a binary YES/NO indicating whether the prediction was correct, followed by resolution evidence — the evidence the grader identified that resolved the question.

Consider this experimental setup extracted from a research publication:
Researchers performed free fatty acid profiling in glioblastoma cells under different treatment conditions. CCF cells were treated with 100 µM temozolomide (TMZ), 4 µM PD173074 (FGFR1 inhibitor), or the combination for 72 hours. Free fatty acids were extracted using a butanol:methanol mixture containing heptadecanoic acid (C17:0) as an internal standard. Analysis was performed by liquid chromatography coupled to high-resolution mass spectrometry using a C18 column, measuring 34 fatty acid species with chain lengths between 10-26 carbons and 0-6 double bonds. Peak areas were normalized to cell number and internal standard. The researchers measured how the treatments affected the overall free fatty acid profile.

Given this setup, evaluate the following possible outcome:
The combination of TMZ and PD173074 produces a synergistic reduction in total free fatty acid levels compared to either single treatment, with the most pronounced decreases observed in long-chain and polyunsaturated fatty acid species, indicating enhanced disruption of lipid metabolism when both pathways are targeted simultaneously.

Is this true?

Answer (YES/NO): NO